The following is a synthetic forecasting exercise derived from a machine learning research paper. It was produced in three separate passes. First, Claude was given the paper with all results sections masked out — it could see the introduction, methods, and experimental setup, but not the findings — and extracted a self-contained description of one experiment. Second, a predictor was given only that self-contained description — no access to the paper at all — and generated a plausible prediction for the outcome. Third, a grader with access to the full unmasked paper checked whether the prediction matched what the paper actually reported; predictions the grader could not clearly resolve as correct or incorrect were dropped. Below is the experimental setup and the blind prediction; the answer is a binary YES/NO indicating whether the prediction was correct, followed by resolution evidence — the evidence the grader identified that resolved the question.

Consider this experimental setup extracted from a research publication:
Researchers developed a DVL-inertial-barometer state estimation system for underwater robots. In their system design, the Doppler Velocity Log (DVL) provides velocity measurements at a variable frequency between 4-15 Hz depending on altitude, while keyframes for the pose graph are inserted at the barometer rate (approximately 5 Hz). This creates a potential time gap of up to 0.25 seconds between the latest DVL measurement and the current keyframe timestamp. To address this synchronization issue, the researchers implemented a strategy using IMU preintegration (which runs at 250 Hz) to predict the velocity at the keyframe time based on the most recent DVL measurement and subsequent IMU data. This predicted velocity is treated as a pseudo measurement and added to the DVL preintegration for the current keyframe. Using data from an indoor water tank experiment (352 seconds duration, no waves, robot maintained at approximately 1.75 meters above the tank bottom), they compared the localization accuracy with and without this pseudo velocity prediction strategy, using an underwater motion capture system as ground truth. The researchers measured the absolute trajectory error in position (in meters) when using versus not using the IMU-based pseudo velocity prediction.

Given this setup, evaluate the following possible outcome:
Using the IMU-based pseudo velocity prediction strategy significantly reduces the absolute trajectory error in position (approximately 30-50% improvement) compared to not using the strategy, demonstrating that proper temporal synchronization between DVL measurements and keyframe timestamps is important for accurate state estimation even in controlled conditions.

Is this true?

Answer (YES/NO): YES